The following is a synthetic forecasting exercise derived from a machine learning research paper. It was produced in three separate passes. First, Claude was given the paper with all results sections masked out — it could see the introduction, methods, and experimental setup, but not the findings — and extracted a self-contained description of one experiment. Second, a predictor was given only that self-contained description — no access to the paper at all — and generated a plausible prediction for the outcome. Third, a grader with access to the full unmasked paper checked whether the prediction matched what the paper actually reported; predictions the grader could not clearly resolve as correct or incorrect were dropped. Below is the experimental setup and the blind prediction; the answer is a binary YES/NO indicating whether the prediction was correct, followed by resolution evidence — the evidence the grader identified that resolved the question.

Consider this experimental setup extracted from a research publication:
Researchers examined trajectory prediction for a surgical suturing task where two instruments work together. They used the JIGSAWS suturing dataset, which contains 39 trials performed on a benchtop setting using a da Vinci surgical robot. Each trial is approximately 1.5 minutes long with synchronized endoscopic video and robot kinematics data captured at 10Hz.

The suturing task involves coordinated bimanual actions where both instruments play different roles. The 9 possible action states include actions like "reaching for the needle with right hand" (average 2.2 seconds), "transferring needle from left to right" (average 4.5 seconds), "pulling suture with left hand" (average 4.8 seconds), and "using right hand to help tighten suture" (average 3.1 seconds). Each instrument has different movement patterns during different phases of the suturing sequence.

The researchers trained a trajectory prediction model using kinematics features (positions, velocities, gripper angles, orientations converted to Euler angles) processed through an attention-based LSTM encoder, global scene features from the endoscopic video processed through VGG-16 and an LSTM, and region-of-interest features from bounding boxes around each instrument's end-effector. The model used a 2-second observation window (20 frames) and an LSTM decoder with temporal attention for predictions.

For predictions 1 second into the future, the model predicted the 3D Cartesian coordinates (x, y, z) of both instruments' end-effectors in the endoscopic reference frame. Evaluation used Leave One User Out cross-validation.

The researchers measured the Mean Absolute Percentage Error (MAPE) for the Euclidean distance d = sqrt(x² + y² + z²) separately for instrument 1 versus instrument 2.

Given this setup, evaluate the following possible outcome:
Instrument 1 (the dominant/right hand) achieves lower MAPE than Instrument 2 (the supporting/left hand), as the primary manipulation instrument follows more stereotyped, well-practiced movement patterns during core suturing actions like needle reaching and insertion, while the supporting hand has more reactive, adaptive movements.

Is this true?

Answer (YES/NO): NO